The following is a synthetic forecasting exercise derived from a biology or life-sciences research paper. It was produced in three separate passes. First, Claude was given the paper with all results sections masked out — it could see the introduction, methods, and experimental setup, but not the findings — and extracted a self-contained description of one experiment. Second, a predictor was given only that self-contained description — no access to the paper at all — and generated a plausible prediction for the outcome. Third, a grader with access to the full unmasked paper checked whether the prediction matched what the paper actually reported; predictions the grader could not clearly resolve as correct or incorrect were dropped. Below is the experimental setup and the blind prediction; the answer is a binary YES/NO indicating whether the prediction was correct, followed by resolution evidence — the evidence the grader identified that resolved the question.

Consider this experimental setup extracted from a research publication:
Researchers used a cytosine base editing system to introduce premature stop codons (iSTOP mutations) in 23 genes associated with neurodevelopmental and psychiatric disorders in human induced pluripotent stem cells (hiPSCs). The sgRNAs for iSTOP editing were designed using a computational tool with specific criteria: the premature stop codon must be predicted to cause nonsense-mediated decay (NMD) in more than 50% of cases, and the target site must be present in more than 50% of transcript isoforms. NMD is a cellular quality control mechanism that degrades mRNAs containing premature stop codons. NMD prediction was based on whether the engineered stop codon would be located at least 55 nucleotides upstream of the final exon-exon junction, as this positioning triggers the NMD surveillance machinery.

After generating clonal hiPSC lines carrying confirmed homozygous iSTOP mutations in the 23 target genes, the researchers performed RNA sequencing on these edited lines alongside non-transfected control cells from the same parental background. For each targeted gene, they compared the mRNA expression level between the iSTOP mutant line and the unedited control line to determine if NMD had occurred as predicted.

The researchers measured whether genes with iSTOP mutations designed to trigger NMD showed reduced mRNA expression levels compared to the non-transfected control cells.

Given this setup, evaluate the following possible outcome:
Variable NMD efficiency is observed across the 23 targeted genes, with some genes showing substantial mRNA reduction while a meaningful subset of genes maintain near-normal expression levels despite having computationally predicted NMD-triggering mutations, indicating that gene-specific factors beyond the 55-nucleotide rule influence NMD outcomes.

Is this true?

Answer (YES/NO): YES